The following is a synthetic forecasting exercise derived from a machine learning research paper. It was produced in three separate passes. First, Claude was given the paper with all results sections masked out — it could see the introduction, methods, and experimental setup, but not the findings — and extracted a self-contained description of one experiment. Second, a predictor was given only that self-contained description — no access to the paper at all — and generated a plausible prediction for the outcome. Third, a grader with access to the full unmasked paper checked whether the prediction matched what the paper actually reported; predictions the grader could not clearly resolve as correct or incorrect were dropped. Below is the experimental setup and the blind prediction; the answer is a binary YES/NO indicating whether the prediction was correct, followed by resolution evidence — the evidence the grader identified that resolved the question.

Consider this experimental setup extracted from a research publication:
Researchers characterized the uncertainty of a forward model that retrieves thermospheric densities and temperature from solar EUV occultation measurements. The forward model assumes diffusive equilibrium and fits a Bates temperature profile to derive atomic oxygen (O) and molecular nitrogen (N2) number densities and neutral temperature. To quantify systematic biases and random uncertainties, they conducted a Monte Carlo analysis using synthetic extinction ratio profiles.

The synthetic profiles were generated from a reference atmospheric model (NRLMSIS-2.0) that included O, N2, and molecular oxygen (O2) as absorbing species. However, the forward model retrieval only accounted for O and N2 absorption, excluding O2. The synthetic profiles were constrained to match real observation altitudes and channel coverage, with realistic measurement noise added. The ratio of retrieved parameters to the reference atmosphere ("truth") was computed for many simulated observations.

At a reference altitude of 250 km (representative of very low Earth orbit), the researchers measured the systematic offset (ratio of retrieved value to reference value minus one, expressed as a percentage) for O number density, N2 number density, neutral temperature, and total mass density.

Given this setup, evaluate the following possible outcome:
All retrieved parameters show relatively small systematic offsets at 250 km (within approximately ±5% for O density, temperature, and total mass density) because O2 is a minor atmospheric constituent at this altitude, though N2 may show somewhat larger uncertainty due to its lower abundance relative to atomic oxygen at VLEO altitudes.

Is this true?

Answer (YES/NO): YES